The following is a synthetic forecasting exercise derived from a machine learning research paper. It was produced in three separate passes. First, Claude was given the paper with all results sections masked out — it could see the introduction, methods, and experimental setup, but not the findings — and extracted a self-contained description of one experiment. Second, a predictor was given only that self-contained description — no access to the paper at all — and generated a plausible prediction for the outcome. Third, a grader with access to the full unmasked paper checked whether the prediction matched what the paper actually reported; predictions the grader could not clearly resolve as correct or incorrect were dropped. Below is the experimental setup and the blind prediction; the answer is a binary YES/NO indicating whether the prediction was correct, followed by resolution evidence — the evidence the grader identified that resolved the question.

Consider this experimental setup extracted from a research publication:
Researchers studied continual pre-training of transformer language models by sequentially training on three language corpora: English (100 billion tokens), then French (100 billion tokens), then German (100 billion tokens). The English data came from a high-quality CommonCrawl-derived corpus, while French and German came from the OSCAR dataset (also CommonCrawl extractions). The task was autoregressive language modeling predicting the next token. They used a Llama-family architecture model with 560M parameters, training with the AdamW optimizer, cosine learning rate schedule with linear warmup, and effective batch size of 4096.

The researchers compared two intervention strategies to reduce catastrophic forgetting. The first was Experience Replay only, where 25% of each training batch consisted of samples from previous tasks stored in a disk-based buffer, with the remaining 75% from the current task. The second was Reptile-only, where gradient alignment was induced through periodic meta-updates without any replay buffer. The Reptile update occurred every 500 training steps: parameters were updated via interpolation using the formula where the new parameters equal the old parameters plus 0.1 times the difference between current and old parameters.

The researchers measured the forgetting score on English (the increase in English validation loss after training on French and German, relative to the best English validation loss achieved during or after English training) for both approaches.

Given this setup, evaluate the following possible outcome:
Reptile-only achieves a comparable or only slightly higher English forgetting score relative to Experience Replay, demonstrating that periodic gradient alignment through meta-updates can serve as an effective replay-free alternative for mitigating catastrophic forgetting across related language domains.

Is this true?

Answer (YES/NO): NO